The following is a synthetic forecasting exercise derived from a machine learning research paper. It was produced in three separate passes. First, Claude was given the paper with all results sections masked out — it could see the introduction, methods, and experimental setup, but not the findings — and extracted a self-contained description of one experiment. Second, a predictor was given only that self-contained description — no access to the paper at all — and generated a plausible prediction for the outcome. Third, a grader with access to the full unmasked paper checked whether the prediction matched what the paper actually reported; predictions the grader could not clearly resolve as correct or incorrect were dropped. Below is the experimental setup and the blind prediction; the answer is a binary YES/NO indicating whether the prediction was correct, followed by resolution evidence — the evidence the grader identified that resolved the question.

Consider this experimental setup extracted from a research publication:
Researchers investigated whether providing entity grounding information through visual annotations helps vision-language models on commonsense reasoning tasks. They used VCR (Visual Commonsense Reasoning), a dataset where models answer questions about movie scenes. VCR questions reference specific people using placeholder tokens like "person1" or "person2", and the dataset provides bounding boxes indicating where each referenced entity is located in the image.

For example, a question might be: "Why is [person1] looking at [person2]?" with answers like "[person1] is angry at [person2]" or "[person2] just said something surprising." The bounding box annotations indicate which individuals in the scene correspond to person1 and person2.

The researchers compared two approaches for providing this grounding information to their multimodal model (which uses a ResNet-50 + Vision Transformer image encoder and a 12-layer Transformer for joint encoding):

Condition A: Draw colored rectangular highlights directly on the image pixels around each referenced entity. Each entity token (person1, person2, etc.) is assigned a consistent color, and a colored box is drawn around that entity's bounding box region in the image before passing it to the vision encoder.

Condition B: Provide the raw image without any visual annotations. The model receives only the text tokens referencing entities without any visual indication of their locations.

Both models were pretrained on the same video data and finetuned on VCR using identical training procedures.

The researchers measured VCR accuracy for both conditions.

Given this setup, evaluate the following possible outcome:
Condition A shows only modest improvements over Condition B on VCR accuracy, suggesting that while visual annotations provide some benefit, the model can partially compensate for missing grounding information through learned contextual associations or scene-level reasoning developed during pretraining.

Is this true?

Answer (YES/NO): NO